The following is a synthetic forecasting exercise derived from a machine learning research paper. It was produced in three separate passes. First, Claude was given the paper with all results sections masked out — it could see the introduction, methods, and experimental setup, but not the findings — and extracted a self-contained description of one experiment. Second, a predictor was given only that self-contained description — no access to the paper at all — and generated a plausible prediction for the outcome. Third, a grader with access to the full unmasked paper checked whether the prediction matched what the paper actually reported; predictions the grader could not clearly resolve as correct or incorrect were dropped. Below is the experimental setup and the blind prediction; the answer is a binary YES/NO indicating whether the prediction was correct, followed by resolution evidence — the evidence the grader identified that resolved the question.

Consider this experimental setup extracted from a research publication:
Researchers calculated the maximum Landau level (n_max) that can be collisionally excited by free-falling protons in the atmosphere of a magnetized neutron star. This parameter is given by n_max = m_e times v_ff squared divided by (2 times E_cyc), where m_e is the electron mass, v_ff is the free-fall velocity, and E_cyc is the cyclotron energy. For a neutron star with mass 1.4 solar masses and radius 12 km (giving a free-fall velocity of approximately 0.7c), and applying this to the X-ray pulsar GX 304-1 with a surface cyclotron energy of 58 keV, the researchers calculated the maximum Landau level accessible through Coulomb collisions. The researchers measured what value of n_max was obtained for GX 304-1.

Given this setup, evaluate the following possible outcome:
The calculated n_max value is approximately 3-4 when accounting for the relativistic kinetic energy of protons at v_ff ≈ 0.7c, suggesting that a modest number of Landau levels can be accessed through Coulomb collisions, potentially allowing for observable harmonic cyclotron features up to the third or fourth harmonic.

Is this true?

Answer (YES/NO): NO